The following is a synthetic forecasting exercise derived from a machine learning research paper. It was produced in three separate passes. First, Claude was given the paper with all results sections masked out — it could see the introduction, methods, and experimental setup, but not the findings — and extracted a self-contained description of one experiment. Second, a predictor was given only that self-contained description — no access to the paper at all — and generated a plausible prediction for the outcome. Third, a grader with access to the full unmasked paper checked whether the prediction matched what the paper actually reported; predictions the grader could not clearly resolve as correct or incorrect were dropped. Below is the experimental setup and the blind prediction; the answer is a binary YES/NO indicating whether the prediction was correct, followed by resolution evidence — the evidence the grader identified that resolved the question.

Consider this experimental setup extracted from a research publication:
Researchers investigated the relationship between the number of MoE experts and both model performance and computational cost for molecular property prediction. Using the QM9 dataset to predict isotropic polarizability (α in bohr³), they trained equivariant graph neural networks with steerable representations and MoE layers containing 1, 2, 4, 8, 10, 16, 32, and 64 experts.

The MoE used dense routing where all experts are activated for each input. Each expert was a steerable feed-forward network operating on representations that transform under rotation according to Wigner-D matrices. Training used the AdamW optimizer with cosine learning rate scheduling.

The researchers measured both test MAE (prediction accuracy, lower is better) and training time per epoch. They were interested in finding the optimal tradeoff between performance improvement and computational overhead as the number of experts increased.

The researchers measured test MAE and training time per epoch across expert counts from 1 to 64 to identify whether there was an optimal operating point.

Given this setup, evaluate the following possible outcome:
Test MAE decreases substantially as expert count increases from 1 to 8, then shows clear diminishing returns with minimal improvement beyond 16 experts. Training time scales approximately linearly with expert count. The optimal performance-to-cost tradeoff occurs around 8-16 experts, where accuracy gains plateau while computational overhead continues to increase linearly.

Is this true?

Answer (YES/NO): NO